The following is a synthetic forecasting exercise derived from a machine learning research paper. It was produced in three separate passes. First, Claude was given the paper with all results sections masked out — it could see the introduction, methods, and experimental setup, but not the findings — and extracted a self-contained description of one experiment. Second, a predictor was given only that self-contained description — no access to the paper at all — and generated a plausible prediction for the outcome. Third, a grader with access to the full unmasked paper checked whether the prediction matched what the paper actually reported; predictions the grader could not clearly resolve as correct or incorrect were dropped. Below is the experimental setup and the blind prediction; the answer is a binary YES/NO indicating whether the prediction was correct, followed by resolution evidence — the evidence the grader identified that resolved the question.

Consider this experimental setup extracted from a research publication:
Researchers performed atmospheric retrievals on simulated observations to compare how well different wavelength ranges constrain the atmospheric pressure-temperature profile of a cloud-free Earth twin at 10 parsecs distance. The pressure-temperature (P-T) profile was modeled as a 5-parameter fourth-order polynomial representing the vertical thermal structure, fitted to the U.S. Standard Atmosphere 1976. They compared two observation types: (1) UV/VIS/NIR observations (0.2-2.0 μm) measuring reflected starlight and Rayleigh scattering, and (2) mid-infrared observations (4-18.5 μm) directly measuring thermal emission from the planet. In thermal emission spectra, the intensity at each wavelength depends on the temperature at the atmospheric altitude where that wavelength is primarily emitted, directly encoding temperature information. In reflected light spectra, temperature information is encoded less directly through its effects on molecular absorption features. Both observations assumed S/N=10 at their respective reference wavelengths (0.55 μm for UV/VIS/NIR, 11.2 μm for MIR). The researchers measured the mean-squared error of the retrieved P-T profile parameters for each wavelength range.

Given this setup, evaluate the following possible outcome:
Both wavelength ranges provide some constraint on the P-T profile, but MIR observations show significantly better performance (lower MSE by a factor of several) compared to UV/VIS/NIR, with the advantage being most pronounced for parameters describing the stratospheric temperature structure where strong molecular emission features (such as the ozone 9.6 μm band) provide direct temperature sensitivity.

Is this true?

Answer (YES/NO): NO